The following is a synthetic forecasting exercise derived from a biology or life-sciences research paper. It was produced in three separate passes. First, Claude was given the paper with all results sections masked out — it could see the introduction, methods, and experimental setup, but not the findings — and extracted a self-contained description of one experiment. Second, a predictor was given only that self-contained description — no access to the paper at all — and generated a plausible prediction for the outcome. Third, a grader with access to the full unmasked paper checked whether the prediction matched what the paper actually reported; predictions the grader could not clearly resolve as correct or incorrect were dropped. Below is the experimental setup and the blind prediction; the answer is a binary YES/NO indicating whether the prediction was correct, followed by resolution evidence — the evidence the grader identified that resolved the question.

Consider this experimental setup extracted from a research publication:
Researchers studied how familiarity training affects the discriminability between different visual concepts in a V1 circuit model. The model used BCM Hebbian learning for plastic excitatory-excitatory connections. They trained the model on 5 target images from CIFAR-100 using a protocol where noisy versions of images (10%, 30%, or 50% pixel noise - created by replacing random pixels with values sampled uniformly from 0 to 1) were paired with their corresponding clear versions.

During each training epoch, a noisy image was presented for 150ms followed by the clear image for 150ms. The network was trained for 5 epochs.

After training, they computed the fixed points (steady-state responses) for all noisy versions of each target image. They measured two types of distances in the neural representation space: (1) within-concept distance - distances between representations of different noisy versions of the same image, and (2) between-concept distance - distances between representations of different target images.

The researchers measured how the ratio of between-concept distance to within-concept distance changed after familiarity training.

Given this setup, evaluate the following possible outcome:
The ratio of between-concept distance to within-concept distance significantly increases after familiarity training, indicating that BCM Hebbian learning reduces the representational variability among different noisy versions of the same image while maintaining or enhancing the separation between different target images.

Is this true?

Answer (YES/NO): YES